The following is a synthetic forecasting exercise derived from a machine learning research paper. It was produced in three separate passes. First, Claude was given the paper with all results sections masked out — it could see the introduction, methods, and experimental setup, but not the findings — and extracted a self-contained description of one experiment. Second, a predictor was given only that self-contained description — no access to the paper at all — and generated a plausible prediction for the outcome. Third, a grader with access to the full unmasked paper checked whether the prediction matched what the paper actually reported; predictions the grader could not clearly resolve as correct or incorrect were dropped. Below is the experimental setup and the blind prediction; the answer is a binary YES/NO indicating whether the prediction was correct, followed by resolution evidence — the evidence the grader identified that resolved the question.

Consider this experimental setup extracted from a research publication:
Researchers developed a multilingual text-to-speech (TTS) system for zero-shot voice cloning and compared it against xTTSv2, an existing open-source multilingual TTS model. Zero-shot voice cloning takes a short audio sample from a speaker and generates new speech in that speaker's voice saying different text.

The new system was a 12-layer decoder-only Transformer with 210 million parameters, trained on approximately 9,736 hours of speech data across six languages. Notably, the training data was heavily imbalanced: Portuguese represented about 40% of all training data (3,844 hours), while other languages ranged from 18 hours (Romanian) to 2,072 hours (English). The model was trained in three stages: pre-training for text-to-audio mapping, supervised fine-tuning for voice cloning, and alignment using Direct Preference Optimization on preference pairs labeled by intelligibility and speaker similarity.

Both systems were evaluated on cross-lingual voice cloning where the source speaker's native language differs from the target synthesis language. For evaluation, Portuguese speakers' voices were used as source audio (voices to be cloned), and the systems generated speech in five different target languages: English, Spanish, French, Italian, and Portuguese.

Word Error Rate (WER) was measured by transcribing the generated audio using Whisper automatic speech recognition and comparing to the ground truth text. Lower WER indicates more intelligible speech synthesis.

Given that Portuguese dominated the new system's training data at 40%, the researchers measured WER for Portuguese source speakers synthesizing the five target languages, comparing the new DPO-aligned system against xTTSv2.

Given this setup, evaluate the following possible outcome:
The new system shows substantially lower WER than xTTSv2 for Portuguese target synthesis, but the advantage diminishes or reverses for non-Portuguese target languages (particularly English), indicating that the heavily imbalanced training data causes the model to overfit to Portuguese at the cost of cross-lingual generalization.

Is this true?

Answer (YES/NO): NO